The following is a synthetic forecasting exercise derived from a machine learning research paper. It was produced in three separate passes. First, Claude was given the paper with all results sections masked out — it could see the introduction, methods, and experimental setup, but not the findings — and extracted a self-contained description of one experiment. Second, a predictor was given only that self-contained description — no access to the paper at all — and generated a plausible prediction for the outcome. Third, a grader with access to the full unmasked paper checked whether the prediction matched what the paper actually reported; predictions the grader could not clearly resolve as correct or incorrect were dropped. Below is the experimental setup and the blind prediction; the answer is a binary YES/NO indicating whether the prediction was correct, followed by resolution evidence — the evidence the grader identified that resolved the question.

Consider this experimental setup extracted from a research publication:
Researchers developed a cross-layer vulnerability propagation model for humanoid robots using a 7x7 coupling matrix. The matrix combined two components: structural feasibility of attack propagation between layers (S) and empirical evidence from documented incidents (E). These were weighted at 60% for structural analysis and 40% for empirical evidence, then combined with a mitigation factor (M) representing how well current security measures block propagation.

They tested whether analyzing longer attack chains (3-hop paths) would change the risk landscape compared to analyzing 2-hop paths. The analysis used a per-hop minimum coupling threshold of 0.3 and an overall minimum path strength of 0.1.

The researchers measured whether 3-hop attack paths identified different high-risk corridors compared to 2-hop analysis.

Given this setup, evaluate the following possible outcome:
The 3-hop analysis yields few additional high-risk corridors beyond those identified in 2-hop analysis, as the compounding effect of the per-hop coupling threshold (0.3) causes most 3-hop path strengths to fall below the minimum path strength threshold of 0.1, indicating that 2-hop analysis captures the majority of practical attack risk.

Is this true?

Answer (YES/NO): NO